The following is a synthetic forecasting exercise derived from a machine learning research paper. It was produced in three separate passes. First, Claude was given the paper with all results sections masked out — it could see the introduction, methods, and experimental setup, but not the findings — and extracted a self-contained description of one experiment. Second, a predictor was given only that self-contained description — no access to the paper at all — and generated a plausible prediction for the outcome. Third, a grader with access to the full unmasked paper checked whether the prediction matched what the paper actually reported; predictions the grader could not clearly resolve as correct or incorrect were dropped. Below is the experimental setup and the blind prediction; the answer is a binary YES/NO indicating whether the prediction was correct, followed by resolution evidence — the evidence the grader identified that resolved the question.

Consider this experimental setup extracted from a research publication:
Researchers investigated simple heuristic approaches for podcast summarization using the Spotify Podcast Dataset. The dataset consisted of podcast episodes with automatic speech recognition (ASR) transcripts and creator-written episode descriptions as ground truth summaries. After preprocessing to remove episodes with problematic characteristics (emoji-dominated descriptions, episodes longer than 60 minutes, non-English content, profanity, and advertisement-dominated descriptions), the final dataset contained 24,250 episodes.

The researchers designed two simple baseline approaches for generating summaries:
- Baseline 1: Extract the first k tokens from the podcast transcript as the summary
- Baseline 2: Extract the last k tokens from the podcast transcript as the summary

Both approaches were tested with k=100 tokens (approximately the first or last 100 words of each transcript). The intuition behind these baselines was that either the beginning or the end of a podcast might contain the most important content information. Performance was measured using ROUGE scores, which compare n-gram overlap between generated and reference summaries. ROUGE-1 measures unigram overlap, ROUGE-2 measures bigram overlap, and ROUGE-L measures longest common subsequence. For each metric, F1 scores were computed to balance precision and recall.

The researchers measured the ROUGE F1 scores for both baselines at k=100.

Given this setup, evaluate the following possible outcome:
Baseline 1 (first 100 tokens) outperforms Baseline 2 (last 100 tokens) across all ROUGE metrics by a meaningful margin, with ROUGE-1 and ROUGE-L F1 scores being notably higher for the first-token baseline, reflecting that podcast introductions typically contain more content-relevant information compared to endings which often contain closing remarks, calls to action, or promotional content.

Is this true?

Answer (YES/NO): YES